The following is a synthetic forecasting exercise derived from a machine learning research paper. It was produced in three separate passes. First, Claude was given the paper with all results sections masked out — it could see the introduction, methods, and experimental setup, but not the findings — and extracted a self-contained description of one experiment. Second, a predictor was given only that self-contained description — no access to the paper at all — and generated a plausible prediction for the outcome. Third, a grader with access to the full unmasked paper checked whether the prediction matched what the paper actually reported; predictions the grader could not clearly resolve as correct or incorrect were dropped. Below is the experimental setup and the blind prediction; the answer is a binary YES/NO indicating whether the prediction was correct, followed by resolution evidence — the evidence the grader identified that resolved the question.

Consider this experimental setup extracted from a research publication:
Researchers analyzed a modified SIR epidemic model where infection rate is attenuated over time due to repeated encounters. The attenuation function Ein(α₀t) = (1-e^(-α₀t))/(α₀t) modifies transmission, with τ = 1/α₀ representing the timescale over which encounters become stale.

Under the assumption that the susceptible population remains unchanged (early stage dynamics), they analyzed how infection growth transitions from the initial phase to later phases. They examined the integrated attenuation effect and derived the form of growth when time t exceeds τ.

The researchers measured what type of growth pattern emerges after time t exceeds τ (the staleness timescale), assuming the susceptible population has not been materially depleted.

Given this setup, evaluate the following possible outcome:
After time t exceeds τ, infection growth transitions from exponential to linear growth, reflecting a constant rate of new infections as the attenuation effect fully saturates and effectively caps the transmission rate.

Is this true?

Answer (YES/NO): NO